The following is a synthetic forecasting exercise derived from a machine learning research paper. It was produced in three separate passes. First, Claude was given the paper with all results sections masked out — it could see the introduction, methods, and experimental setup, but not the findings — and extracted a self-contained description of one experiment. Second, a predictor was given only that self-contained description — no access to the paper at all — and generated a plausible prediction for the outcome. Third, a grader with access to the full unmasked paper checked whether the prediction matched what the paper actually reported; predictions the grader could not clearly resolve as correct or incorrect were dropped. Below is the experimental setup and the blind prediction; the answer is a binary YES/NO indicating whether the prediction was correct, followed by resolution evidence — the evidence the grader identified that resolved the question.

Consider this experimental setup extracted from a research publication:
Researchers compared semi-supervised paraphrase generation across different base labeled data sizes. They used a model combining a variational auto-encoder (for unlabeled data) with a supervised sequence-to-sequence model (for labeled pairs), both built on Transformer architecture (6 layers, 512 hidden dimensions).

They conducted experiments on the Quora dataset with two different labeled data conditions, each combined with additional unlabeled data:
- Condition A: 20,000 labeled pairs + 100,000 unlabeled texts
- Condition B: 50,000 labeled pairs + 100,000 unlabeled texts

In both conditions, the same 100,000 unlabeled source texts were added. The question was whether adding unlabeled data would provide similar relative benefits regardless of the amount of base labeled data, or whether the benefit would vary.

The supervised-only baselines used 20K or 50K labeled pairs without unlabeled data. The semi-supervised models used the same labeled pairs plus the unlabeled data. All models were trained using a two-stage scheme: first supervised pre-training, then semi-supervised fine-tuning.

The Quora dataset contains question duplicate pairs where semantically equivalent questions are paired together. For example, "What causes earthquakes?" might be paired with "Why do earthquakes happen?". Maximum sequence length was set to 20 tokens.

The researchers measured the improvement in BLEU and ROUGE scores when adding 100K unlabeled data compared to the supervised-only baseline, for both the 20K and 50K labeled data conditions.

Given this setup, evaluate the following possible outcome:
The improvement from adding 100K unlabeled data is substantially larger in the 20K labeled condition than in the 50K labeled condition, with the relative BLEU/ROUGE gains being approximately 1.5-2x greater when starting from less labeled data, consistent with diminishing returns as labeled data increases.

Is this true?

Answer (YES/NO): NO